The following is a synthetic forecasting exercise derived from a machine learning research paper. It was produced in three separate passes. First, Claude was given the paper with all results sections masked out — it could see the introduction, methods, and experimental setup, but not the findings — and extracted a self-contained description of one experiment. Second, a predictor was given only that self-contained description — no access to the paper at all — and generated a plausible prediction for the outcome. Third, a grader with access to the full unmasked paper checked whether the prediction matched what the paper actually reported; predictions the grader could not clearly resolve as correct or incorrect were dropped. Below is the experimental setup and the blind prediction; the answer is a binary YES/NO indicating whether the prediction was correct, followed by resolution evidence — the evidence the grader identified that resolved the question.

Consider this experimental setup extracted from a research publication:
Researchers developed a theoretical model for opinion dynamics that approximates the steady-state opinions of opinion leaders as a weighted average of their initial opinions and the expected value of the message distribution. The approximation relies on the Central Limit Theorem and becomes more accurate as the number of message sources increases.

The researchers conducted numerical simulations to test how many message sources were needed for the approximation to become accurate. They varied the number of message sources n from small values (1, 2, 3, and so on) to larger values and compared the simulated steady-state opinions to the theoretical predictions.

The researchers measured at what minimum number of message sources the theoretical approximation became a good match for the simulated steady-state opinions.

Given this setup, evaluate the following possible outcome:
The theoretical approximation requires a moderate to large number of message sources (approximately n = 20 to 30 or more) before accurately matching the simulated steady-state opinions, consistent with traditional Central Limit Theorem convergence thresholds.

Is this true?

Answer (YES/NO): NO